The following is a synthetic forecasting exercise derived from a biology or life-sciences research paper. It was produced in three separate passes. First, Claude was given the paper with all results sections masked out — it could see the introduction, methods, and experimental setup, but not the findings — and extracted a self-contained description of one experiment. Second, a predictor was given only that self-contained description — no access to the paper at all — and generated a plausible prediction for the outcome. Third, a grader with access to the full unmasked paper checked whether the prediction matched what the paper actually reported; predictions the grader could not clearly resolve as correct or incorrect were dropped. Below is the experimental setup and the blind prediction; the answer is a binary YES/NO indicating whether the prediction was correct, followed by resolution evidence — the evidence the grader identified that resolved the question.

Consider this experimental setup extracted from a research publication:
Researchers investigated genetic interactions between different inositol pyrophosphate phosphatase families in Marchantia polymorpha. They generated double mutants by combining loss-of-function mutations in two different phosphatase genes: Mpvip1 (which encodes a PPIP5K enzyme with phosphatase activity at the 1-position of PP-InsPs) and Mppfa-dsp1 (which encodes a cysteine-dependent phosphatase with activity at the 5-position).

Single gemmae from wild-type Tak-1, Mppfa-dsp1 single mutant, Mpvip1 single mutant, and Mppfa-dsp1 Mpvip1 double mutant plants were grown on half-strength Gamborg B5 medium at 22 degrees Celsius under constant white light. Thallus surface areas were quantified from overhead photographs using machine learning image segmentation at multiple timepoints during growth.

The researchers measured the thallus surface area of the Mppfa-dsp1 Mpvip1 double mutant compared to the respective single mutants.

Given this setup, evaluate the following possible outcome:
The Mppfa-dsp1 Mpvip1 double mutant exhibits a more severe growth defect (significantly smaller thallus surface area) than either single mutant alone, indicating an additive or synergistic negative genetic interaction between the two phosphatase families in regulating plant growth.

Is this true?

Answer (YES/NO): YES